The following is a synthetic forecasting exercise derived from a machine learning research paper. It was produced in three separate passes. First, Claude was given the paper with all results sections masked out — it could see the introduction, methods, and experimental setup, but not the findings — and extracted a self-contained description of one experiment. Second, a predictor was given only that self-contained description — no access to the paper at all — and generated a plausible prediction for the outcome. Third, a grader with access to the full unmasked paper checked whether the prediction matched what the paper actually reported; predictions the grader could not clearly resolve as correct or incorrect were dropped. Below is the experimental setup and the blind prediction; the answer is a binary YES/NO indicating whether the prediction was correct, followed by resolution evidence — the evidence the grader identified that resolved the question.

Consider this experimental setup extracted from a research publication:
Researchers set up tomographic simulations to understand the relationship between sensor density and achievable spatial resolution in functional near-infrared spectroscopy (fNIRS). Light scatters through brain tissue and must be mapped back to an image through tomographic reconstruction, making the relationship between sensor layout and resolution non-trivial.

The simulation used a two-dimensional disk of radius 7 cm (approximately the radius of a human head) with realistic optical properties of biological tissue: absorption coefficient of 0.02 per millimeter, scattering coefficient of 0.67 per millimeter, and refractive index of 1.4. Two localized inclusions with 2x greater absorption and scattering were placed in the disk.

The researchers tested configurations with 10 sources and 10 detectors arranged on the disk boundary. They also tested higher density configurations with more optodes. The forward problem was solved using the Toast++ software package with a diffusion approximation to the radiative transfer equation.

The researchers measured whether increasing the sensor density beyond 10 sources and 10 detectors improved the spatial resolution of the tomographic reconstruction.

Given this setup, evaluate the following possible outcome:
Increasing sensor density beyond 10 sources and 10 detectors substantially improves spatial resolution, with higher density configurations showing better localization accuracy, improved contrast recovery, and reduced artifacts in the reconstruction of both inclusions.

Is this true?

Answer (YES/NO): NO